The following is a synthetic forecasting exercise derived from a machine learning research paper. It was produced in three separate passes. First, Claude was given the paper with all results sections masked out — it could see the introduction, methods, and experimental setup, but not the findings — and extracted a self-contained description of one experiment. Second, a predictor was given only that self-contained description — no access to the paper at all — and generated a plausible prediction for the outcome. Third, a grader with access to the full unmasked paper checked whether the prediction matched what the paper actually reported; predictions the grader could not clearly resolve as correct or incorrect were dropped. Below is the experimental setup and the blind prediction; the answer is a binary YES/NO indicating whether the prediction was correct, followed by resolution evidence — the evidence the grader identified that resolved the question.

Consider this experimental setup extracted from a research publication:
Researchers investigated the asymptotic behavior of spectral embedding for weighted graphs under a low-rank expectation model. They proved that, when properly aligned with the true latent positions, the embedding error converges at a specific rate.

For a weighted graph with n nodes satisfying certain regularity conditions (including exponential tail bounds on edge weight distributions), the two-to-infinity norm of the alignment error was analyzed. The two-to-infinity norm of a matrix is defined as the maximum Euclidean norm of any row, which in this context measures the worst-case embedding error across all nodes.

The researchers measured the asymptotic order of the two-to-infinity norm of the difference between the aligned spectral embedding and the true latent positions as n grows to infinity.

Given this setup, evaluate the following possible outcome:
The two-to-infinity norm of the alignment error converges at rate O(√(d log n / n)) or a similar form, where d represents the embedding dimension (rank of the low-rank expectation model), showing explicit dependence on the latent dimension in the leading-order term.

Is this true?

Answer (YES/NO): NO